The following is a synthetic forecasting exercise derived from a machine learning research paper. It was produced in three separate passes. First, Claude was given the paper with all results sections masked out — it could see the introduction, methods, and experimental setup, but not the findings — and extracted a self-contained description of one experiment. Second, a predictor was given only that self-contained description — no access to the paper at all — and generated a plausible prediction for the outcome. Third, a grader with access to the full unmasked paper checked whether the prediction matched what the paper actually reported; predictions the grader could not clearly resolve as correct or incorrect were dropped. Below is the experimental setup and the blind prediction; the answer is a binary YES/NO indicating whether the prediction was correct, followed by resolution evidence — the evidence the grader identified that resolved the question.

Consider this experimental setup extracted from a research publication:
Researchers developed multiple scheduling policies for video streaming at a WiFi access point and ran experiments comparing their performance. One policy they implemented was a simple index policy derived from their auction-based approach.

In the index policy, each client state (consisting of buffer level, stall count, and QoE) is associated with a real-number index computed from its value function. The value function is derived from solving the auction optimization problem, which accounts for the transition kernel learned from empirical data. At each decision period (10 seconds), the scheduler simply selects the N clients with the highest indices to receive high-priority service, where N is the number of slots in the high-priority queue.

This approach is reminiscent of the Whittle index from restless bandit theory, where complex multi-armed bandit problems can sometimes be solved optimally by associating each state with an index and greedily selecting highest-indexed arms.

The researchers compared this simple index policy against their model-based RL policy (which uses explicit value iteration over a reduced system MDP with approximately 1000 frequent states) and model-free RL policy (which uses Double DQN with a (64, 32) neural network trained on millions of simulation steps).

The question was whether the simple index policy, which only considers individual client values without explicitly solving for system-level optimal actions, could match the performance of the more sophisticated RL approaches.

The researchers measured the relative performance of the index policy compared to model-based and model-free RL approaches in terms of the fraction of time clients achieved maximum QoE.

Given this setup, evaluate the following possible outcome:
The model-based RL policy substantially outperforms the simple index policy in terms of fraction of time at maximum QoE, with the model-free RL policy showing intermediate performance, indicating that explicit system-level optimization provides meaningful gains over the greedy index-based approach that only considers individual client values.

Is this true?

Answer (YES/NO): NO